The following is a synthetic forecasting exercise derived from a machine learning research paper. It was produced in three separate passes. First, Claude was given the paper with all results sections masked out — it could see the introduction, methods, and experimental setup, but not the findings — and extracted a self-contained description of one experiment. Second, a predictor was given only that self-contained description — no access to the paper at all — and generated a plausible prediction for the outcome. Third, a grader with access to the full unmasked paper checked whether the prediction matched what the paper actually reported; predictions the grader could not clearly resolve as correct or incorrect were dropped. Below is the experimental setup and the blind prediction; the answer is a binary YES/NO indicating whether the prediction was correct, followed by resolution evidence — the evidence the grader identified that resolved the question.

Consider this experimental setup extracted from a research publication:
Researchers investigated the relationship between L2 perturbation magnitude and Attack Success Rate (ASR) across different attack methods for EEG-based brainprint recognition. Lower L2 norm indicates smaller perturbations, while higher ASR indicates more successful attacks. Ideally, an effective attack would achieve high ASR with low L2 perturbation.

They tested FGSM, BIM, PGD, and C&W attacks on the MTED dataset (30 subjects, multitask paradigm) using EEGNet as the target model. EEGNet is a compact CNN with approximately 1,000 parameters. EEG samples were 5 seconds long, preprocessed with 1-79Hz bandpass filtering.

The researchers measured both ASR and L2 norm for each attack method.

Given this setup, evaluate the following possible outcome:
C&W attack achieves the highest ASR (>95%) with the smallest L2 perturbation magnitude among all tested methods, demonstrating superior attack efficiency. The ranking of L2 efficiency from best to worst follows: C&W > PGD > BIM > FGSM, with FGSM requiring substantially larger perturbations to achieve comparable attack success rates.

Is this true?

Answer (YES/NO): NO